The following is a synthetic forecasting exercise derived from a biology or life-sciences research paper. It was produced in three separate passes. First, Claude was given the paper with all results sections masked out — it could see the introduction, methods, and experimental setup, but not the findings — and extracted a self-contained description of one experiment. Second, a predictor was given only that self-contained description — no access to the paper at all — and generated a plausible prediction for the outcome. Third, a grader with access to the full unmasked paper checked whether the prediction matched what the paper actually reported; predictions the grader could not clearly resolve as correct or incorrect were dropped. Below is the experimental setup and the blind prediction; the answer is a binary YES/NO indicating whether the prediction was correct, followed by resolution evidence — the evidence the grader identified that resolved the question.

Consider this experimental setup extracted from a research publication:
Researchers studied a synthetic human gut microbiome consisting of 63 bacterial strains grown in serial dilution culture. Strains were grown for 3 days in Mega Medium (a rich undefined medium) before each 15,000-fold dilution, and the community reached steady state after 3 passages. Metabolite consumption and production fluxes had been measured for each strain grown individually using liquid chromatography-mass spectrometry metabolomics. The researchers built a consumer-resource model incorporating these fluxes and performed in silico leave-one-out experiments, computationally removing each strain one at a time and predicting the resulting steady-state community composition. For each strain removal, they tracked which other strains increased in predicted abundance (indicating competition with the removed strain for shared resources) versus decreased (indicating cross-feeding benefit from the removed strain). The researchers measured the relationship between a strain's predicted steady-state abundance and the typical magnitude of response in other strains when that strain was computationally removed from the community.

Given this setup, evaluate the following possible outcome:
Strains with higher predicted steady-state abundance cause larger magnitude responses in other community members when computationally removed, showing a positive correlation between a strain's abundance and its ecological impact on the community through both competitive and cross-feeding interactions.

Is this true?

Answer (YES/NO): YES